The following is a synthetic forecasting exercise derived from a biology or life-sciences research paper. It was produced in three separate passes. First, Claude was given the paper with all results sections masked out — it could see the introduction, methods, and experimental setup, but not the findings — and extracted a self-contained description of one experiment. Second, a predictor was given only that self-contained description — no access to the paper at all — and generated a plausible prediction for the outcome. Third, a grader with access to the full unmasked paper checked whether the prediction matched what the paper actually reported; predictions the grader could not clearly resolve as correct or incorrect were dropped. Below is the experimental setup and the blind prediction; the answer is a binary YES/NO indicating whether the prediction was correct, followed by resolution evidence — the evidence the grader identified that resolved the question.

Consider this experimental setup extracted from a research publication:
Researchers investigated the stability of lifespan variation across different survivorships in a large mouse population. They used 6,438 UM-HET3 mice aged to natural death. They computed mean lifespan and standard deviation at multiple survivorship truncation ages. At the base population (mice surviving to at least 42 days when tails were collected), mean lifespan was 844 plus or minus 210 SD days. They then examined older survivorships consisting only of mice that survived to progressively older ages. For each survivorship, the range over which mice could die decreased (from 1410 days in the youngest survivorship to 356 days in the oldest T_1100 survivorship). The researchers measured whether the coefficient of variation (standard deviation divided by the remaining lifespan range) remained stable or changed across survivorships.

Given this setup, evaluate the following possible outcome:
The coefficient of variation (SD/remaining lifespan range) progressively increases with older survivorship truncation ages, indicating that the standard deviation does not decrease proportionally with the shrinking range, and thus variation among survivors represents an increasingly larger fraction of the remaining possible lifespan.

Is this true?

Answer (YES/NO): NO